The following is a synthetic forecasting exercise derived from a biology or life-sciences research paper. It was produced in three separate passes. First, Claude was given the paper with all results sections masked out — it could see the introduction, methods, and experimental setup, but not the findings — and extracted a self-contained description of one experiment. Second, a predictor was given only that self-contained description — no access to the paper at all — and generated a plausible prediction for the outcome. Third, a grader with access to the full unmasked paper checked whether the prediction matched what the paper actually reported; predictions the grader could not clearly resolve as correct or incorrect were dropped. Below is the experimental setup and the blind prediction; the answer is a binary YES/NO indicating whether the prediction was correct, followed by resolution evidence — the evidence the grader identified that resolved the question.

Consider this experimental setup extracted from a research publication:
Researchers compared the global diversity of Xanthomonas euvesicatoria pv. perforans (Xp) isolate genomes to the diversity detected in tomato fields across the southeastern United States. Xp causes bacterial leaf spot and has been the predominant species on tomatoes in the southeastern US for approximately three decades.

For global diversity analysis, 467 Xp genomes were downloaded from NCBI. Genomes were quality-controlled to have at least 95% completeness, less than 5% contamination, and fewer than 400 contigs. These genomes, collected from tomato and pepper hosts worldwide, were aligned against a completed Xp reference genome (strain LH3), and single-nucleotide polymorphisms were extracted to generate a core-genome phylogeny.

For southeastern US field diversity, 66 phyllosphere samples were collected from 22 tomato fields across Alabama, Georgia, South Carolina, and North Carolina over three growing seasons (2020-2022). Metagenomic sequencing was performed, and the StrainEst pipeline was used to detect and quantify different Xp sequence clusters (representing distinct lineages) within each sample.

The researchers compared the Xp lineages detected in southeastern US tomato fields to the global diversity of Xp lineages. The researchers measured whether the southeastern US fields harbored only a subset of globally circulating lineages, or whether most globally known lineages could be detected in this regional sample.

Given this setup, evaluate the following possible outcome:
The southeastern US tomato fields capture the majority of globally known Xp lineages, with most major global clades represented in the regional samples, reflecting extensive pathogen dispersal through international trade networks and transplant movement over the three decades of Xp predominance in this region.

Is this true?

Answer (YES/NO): YES